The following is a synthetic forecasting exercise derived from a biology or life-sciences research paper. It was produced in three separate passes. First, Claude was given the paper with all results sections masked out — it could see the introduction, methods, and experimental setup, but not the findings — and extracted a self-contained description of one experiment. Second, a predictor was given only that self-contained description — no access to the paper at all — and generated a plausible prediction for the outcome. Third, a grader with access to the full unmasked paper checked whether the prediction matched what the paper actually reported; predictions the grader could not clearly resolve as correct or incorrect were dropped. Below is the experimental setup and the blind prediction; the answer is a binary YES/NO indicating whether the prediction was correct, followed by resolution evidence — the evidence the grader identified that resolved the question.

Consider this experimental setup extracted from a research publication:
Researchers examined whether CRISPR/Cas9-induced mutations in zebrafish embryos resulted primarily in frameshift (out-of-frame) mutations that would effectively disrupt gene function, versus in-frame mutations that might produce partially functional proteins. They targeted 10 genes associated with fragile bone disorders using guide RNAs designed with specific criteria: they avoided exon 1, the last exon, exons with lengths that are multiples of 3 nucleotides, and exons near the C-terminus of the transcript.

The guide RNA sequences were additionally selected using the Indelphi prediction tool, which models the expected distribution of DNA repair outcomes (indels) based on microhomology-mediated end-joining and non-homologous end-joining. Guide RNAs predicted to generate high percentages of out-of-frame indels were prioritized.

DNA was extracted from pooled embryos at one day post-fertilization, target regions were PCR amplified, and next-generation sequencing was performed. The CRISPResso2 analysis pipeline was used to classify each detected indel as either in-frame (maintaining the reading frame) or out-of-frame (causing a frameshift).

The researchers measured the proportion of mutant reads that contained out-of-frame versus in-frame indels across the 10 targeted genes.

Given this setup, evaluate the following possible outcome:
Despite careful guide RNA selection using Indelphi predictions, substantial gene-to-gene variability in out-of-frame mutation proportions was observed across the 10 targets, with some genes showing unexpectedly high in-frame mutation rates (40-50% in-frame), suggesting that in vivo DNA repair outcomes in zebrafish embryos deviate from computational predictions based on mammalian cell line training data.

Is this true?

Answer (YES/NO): NO